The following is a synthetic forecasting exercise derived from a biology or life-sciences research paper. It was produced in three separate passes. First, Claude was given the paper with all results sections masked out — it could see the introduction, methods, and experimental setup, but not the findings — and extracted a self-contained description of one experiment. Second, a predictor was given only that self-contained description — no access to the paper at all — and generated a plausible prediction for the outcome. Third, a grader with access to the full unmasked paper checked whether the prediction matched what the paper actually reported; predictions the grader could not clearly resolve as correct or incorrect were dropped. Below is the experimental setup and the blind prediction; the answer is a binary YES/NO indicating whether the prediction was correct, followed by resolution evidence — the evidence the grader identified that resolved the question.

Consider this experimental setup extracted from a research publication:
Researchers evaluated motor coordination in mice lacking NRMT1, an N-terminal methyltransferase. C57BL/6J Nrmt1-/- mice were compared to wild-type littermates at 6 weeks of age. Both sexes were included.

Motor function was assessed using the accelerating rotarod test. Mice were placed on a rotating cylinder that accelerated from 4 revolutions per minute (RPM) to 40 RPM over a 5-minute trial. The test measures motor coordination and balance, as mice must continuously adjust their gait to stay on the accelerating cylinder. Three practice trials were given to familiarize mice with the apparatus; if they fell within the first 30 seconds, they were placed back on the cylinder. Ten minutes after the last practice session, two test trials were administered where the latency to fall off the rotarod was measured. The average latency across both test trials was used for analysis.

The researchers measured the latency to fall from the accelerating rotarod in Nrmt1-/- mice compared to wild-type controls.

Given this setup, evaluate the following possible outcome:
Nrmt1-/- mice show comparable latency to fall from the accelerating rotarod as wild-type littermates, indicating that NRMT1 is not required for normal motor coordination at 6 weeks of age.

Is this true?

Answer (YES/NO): YES